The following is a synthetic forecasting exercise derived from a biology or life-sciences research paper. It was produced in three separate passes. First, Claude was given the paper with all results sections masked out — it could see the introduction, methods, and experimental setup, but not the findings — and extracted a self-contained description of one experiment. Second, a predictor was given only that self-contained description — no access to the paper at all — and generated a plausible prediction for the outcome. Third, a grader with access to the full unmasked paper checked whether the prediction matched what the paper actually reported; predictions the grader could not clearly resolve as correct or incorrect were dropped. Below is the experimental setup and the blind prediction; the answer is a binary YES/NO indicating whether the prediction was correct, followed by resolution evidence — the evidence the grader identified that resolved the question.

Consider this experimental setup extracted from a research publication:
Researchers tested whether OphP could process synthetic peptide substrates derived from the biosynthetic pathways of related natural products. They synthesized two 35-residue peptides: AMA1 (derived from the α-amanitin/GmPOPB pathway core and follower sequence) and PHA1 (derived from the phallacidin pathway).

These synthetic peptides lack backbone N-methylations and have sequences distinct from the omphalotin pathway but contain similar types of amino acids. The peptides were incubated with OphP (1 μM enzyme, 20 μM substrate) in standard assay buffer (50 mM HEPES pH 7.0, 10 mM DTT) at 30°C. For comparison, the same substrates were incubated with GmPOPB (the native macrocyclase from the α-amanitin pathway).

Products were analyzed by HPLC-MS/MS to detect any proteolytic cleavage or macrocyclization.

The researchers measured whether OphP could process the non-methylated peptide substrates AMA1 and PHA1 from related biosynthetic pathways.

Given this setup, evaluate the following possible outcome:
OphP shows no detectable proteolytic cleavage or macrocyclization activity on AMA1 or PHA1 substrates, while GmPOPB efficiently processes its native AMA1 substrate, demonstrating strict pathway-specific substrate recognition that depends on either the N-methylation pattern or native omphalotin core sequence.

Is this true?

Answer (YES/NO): YES